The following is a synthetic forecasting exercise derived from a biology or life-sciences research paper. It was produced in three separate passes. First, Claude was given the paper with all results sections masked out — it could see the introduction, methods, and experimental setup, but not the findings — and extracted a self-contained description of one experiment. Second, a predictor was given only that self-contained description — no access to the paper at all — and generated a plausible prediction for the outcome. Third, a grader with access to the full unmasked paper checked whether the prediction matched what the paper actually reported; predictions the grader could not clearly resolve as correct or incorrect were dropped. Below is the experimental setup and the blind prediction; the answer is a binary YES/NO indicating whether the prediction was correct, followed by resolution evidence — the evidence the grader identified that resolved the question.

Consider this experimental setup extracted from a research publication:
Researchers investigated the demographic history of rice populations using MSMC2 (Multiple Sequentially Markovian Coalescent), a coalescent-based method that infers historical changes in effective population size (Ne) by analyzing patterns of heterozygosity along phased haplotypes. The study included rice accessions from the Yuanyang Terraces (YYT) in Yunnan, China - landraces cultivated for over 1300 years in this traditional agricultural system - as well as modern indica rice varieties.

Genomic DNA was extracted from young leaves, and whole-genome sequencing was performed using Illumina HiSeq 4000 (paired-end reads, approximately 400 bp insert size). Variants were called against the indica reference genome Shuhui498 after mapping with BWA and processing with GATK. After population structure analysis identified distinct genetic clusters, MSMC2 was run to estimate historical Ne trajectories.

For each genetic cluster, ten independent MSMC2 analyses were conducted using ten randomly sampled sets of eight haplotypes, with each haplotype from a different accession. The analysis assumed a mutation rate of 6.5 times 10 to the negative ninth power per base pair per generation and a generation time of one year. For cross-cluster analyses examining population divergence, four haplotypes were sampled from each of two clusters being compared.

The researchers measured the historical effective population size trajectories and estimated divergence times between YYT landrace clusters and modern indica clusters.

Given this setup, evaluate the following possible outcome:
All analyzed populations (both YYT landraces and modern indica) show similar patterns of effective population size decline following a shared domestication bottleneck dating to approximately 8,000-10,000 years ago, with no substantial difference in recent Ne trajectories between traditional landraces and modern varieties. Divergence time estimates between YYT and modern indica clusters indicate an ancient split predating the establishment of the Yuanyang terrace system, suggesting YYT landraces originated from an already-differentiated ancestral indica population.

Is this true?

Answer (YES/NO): NO